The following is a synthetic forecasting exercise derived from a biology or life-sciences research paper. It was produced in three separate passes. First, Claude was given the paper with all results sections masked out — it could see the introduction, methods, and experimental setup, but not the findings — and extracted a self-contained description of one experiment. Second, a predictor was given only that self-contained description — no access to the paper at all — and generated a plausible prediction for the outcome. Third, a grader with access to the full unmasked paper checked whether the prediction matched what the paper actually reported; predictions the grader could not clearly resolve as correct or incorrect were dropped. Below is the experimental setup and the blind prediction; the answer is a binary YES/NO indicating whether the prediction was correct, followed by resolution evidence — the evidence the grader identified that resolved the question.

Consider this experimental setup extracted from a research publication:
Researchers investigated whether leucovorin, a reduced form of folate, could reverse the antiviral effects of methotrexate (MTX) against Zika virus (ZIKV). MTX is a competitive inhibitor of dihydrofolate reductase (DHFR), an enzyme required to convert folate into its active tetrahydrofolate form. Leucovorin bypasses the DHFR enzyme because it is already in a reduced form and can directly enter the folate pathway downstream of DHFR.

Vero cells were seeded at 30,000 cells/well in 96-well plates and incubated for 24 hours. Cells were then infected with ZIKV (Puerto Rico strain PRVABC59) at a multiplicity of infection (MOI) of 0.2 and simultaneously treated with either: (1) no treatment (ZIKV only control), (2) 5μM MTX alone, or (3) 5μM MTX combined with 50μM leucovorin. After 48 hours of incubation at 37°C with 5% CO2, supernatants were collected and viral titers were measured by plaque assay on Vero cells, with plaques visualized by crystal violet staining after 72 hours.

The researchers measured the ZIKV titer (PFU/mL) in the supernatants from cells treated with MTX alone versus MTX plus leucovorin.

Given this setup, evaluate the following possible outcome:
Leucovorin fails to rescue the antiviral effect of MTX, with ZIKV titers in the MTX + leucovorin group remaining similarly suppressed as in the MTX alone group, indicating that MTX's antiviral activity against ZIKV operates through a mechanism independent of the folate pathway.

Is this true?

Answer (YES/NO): NO